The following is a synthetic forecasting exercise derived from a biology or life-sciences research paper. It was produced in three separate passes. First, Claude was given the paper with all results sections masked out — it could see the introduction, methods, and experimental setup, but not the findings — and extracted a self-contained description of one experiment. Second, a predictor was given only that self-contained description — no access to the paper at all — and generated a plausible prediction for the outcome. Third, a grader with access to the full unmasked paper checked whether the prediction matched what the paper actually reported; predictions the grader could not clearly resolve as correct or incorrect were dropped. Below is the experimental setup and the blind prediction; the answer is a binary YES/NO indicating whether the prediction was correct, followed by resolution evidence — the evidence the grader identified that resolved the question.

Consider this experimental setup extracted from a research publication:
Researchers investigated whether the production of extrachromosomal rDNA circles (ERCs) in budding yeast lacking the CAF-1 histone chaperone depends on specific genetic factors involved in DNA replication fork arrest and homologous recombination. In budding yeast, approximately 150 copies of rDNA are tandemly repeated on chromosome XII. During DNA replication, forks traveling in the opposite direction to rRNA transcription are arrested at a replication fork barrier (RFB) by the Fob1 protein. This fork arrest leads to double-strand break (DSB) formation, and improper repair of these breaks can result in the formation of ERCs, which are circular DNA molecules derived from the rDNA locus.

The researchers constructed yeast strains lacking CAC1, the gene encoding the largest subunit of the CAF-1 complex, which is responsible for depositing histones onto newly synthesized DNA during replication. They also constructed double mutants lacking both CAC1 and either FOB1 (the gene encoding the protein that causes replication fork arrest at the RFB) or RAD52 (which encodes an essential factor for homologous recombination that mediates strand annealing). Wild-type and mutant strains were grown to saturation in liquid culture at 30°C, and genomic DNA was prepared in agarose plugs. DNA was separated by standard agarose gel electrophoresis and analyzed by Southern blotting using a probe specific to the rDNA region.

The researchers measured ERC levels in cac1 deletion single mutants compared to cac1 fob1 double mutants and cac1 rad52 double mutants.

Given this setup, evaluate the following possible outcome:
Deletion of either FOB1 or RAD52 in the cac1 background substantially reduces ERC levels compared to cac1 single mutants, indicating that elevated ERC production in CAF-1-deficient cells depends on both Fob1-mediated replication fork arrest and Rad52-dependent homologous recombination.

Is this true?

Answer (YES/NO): YES